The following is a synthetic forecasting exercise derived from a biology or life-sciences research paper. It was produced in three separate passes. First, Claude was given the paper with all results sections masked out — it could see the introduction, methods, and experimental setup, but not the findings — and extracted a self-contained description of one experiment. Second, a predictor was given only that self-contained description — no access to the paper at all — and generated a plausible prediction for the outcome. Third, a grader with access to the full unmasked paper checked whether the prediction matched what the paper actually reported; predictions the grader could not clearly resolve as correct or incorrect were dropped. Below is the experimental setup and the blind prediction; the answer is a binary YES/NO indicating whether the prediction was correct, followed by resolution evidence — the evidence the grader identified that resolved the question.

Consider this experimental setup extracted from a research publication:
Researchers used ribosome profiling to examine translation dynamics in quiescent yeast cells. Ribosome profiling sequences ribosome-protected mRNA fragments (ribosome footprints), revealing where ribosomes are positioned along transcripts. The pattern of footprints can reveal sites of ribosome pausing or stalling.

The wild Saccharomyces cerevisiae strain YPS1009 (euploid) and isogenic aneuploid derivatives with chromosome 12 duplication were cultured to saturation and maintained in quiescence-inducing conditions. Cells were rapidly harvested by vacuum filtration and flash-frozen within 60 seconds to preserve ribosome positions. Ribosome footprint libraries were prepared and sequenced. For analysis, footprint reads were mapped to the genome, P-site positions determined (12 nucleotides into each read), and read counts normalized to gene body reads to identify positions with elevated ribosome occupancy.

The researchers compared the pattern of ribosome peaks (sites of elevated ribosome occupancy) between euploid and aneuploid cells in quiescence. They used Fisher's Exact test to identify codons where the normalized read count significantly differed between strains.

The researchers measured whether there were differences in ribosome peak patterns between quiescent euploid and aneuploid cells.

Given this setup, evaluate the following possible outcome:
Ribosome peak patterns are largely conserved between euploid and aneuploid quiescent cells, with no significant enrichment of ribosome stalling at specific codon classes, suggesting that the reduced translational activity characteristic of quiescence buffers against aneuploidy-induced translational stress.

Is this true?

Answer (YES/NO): NO